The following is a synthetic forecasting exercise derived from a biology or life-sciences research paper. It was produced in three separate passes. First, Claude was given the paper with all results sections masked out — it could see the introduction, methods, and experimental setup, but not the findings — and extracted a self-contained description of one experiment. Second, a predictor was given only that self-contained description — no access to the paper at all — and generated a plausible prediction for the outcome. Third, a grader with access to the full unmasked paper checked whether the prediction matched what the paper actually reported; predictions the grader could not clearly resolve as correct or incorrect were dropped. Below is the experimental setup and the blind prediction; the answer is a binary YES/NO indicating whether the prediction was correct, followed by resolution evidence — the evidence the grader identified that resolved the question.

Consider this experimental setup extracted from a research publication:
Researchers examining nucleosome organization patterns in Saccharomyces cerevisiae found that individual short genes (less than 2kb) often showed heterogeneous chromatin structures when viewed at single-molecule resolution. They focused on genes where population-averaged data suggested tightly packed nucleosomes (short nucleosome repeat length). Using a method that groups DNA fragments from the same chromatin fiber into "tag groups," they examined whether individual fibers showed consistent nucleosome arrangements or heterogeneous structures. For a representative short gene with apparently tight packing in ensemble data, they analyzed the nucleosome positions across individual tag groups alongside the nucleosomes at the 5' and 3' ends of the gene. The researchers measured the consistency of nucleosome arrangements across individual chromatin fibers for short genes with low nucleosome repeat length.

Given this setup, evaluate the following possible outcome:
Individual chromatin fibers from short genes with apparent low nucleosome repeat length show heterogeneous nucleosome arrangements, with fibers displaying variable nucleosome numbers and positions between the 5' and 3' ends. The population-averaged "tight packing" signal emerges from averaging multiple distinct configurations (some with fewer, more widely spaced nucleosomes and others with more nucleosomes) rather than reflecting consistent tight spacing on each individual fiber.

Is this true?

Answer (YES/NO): YES